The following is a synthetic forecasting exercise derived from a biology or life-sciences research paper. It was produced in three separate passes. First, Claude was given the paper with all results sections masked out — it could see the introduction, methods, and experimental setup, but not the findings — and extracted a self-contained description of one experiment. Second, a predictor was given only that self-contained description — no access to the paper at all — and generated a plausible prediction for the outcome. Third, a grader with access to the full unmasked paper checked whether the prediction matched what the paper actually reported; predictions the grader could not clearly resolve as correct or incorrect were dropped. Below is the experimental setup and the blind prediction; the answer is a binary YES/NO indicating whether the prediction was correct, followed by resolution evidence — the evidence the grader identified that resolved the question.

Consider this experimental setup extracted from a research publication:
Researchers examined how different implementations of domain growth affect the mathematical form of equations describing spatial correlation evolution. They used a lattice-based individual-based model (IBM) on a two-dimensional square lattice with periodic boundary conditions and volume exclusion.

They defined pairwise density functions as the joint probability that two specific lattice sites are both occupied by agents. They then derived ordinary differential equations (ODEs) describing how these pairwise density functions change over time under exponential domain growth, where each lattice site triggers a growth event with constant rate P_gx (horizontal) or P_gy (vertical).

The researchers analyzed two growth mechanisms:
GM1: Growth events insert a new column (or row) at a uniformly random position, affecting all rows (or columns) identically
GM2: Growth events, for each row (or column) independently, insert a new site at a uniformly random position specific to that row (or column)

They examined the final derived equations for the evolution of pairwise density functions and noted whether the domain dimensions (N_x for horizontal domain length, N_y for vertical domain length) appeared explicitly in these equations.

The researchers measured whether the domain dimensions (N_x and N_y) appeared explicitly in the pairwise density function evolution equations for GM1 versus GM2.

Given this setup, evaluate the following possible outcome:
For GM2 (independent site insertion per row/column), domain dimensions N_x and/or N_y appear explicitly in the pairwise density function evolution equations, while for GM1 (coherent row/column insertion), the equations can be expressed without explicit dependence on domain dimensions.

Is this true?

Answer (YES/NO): YES